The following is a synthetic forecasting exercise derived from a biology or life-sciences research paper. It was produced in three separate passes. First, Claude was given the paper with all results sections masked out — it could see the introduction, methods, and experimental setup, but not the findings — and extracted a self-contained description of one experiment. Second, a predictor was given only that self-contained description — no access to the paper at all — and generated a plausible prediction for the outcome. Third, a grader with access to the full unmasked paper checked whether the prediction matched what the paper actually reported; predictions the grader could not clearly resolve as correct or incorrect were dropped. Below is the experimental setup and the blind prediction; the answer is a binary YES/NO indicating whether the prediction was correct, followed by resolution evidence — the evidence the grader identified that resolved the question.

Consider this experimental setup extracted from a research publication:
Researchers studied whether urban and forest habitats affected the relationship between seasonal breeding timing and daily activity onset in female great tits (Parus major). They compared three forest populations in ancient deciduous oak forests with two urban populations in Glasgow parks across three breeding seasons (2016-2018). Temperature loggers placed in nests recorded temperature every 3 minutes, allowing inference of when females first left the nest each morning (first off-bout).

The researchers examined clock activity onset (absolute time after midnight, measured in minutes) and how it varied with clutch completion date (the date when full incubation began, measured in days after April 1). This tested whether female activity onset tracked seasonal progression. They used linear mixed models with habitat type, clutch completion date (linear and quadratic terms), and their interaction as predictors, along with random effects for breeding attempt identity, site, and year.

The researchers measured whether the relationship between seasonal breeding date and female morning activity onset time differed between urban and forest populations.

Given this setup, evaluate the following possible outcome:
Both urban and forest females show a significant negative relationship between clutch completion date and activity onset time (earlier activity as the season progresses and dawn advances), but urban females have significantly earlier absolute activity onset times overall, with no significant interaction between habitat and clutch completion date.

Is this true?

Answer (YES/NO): NO